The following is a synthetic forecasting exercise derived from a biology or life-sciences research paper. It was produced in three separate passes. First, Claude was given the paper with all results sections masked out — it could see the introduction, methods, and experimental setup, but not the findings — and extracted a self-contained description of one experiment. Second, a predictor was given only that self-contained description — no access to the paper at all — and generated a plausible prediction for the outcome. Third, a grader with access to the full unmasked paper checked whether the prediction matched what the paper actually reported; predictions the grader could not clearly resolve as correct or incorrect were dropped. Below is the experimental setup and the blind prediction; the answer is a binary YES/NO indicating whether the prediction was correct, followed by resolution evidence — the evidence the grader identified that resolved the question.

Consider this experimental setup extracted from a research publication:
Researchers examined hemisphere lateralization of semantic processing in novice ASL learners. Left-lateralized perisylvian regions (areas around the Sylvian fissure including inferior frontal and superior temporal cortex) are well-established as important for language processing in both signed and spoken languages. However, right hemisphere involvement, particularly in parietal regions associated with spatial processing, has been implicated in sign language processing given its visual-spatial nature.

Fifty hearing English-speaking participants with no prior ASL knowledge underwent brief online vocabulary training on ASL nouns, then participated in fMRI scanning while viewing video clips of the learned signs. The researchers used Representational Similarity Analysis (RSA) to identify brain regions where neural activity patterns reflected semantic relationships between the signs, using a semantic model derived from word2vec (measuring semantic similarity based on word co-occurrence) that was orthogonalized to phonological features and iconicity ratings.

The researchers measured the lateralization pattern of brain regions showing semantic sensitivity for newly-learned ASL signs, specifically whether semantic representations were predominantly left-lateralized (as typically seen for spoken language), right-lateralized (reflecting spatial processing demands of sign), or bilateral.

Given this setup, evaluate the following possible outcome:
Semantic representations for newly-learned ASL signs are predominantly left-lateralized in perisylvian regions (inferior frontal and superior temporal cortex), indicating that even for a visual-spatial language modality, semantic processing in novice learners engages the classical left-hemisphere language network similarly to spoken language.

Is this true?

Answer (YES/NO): NO